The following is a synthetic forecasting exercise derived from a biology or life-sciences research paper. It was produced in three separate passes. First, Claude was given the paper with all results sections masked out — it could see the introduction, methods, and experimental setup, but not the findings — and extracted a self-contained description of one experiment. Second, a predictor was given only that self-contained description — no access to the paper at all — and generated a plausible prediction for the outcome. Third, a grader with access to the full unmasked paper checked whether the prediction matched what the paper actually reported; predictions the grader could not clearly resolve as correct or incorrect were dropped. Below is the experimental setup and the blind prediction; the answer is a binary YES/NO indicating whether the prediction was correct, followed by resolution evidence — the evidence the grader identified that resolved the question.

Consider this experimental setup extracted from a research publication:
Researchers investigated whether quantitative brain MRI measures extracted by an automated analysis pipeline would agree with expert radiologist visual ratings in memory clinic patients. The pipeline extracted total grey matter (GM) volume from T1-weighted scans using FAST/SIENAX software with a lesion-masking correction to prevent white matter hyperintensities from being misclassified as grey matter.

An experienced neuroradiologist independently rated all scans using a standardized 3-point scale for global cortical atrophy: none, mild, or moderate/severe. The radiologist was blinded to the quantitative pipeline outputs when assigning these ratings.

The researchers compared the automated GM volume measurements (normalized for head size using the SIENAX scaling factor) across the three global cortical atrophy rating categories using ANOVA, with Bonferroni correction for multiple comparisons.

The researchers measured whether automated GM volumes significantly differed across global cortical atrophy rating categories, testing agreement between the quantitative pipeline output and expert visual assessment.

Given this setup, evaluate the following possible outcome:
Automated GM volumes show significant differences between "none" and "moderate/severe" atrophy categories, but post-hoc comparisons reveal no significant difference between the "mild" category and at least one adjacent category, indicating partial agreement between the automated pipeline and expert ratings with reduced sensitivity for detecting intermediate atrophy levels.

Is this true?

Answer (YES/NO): NO